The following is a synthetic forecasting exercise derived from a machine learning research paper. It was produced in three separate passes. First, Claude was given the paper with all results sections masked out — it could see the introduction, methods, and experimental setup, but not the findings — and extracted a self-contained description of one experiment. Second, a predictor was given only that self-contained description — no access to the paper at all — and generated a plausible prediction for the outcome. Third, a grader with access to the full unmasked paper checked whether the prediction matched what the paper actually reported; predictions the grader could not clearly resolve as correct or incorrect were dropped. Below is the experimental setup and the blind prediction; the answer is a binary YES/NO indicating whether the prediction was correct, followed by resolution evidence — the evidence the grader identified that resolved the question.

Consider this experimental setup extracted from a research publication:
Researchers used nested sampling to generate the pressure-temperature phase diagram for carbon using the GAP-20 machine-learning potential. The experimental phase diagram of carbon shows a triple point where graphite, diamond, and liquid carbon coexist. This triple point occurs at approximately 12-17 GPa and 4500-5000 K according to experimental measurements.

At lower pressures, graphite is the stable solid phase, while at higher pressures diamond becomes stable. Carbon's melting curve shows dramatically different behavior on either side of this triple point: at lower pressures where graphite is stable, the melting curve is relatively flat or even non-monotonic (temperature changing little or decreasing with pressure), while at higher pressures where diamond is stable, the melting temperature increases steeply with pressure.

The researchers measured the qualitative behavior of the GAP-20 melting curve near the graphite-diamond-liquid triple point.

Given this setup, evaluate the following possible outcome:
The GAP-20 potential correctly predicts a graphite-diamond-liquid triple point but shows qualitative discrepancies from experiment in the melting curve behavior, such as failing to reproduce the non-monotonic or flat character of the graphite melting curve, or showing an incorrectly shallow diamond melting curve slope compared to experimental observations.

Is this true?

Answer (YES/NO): NO